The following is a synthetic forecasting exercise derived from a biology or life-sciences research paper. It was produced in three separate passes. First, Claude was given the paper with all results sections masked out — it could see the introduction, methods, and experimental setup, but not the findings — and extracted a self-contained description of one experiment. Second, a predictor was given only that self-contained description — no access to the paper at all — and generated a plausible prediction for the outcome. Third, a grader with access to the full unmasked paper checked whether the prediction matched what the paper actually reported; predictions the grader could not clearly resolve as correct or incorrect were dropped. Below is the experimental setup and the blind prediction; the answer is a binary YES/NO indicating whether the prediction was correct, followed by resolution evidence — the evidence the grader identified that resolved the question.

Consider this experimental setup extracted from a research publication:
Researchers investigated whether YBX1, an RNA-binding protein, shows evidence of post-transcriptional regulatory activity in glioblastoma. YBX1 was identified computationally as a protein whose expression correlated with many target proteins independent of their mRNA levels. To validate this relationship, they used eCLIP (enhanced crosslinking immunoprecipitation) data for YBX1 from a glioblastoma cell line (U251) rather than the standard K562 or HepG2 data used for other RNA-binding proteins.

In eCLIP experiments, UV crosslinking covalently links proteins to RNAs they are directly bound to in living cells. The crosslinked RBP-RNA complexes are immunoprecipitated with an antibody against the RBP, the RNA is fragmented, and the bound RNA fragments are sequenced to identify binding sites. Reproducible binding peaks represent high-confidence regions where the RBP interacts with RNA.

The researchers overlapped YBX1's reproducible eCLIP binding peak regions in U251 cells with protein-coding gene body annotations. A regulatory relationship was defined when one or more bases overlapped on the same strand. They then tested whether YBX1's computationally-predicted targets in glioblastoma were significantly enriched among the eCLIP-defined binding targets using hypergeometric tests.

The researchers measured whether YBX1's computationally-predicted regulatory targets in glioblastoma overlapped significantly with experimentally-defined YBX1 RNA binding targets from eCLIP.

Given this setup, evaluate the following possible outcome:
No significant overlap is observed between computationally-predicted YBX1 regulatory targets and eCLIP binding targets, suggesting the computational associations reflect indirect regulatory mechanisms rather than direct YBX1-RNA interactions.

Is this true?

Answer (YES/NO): NO